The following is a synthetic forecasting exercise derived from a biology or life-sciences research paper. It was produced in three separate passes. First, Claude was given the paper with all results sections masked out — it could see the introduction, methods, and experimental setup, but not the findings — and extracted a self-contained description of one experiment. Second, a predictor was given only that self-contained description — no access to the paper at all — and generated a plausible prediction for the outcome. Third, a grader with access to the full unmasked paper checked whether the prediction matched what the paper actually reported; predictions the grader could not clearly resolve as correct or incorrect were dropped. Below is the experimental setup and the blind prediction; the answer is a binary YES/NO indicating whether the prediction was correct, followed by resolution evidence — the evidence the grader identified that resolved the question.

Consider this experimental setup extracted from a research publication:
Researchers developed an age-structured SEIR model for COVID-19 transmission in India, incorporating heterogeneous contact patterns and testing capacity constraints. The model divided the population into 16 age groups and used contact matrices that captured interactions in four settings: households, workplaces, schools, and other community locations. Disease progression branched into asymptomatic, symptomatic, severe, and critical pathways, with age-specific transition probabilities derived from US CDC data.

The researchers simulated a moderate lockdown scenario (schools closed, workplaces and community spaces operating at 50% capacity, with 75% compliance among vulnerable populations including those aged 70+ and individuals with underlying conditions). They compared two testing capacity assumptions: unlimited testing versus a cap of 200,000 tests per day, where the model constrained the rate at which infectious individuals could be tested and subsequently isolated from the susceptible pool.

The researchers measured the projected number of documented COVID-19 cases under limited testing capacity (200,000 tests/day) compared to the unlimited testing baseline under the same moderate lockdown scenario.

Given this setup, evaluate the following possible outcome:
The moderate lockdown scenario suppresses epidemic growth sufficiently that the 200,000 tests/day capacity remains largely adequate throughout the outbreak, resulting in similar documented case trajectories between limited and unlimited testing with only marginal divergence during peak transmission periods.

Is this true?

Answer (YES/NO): NO